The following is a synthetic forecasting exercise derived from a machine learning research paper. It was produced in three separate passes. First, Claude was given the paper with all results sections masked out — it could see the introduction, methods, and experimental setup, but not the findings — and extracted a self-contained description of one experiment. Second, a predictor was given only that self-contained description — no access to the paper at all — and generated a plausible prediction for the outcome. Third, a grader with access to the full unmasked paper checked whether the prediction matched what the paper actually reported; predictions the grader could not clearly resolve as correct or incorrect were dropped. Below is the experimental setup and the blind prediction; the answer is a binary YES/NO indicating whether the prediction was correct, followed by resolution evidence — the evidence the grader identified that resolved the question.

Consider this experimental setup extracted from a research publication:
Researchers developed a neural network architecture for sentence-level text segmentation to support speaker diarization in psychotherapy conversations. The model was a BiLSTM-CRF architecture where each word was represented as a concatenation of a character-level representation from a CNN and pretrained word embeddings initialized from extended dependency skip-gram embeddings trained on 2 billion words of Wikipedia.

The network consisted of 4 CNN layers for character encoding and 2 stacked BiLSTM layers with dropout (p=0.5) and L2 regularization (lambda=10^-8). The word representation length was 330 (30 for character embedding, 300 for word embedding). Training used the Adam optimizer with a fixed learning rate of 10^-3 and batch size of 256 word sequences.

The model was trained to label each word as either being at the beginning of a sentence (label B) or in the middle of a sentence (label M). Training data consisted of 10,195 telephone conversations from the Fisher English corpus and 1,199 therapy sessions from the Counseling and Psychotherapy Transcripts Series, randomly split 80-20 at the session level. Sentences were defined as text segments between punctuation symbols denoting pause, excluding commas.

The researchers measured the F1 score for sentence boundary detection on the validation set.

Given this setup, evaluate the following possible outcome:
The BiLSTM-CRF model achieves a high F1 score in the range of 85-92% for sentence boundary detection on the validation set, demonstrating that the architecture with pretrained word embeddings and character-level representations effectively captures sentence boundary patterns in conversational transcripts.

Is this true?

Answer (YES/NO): NO